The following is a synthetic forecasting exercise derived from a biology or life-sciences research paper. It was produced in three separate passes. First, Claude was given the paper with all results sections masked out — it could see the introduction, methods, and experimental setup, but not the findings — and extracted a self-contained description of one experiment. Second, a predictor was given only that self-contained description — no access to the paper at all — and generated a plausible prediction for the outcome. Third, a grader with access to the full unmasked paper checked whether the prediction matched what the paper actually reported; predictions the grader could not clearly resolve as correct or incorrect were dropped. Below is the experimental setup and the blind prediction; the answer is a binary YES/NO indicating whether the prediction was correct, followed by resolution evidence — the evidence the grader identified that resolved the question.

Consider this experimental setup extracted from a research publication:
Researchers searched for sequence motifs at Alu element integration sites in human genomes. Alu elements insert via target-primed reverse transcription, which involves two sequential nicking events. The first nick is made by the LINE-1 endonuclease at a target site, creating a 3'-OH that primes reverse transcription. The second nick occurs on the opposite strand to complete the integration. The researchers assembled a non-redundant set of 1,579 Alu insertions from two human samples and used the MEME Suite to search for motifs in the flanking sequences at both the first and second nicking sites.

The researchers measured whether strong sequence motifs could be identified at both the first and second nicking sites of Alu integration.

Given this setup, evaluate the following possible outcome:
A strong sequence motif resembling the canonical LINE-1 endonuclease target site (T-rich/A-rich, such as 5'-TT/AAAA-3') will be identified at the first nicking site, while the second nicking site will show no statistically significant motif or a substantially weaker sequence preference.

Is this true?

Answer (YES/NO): YES